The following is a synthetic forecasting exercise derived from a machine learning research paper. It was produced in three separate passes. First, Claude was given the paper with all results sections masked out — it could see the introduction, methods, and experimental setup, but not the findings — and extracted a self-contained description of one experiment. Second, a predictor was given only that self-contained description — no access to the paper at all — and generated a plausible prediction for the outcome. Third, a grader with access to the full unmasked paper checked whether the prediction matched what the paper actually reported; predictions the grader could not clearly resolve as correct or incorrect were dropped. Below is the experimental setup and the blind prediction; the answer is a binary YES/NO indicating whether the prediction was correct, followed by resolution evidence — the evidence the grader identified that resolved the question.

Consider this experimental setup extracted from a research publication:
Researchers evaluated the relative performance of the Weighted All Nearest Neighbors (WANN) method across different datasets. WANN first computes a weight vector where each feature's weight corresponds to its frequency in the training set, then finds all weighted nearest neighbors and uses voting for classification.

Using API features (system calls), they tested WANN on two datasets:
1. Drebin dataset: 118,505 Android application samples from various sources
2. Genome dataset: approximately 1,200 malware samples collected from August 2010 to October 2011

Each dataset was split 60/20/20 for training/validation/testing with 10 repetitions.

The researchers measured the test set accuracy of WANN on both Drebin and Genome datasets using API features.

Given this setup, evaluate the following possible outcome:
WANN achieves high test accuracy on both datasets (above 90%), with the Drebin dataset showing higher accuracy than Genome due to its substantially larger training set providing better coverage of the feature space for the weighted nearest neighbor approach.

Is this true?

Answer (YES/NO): NO